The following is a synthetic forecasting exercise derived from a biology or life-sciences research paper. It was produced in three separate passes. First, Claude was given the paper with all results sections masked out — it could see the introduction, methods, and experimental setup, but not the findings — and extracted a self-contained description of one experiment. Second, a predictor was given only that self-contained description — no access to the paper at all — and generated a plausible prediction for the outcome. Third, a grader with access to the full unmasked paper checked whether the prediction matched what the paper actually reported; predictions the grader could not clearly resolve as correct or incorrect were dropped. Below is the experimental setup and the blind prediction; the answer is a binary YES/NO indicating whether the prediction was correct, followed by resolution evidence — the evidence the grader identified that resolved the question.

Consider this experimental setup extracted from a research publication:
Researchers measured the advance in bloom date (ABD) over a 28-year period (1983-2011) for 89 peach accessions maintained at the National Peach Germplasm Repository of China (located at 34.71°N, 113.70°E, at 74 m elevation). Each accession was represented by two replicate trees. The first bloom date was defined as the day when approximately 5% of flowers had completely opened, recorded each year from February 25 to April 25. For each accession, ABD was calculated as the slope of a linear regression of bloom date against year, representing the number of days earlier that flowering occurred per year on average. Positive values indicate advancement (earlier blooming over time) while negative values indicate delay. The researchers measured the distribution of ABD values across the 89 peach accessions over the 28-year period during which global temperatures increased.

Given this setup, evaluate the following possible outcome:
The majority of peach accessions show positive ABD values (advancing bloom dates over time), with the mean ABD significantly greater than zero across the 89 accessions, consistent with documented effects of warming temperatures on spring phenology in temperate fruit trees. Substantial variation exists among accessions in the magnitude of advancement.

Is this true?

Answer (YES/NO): YES